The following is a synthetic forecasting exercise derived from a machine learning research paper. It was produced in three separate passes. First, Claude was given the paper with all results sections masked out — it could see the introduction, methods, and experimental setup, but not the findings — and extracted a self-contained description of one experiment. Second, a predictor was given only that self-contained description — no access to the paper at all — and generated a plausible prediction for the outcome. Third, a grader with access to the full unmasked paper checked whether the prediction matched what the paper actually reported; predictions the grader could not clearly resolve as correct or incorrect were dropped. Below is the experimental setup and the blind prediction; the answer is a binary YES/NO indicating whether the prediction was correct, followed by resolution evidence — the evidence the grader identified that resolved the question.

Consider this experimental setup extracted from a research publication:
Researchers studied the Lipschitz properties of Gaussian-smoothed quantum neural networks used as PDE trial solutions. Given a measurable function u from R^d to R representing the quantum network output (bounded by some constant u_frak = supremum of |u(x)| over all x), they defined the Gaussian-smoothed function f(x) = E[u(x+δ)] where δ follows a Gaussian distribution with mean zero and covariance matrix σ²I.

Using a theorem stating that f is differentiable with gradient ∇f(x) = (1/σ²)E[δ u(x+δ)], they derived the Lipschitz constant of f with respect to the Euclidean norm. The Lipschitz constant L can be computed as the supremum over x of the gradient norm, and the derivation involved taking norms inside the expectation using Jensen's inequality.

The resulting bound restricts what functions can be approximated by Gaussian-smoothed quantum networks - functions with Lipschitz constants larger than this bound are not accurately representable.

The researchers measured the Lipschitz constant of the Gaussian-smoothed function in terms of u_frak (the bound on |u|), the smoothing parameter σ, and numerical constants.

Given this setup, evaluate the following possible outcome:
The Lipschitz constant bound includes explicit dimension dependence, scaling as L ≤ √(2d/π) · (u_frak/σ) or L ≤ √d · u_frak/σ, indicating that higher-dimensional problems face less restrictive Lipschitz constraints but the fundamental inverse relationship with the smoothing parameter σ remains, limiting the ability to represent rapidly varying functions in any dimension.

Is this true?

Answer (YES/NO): NO